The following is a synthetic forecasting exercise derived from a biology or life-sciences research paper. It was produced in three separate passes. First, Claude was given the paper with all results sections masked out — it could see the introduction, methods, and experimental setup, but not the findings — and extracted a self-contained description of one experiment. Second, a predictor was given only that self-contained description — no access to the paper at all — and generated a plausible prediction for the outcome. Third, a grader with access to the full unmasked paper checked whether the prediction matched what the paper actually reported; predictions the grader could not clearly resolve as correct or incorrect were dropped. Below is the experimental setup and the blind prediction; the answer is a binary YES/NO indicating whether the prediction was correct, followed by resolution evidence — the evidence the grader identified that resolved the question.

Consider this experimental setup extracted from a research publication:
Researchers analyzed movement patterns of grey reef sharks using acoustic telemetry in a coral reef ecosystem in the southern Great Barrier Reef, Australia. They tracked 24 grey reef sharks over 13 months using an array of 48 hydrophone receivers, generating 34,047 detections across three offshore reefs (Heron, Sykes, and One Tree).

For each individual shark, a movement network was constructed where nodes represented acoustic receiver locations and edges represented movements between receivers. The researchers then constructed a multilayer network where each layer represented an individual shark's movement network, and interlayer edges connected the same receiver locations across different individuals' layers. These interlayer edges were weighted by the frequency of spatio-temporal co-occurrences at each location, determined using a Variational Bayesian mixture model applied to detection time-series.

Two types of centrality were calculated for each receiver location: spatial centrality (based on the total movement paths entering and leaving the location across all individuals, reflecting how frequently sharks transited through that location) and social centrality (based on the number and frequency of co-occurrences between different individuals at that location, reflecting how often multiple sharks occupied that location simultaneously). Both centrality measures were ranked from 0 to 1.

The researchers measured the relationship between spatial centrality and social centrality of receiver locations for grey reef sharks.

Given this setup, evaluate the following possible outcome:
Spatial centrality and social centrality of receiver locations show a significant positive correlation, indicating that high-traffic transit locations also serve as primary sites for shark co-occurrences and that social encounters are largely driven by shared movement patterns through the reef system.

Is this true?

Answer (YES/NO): YES